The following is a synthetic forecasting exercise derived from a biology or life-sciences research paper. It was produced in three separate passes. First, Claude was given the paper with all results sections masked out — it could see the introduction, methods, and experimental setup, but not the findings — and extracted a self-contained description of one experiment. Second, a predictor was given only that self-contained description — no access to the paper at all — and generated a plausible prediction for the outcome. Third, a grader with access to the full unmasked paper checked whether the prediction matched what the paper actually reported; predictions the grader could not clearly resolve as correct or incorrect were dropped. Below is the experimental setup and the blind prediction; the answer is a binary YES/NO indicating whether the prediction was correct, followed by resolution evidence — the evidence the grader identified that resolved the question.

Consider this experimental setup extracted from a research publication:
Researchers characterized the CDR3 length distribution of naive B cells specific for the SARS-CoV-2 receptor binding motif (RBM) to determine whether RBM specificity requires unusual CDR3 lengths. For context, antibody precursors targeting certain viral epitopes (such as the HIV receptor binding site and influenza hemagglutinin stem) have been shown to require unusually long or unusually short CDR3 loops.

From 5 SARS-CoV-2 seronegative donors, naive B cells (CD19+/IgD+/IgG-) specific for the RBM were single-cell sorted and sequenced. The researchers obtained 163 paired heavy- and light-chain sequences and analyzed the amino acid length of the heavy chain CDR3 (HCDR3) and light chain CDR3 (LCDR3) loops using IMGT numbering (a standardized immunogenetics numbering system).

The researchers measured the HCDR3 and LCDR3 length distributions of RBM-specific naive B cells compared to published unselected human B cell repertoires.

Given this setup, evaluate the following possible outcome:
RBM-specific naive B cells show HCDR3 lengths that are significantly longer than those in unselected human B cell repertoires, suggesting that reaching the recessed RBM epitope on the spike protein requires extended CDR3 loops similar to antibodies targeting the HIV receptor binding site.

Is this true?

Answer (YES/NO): NO